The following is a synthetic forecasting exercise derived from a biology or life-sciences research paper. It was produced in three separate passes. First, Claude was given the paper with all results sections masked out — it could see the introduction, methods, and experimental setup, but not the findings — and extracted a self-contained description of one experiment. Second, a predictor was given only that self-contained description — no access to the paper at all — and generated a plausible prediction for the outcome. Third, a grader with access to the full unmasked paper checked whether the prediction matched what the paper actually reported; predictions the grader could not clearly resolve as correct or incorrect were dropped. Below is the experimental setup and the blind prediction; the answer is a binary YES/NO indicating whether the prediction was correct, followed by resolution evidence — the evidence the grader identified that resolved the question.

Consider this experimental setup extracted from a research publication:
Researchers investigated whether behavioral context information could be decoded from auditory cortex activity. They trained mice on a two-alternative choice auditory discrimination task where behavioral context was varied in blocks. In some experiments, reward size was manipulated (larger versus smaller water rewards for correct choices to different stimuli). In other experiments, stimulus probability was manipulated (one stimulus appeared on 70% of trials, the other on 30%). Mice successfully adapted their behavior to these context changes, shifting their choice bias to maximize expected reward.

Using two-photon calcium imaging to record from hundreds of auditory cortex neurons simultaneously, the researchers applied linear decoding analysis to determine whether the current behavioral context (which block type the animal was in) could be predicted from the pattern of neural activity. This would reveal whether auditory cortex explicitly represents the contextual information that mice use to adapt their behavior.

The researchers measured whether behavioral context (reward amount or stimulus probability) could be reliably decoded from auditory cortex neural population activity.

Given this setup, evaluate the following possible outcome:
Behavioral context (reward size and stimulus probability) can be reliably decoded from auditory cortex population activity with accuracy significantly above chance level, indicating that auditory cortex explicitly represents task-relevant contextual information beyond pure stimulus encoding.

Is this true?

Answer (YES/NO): NO